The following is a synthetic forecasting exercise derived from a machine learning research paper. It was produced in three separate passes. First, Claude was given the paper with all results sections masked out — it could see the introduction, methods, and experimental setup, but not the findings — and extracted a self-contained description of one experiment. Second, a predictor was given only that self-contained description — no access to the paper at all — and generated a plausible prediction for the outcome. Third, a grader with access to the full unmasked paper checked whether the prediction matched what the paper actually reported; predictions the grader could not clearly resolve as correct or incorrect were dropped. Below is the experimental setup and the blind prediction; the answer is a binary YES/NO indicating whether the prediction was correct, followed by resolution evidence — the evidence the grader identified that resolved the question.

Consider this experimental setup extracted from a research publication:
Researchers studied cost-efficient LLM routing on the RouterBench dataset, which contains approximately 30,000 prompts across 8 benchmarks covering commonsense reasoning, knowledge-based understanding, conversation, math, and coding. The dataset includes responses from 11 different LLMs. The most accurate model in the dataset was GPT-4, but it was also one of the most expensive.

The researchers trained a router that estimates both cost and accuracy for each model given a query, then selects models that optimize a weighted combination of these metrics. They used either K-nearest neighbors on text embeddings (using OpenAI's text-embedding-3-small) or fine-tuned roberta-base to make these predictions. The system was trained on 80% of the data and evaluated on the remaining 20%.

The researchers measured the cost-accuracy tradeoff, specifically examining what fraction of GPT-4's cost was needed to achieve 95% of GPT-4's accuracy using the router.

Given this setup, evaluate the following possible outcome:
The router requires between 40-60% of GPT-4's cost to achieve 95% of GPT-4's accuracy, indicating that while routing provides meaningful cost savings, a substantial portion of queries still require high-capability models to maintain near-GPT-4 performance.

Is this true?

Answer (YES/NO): NO